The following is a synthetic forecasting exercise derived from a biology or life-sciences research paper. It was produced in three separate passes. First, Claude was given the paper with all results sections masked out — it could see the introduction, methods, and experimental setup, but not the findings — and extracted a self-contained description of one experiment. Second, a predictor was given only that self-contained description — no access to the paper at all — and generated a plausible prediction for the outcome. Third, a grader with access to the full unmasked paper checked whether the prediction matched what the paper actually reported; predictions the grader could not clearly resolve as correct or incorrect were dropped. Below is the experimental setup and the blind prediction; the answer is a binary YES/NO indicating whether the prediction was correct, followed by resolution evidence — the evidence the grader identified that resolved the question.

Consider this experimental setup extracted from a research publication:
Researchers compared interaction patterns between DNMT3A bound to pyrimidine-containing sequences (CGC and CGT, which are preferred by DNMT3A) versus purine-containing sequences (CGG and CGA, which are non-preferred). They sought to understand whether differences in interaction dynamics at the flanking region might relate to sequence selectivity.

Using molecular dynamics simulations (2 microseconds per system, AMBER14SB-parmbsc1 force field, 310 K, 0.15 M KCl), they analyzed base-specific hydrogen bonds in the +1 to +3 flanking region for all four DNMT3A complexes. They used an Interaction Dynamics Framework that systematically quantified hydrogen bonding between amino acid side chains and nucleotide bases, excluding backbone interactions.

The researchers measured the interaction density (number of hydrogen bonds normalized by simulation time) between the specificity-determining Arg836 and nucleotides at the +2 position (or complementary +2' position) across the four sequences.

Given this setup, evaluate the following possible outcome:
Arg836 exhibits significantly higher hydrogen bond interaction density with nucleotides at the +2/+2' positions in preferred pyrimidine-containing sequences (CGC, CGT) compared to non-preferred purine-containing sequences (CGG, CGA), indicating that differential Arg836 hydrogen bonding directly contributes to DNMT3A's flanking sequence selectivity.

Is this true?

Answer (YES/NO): NO